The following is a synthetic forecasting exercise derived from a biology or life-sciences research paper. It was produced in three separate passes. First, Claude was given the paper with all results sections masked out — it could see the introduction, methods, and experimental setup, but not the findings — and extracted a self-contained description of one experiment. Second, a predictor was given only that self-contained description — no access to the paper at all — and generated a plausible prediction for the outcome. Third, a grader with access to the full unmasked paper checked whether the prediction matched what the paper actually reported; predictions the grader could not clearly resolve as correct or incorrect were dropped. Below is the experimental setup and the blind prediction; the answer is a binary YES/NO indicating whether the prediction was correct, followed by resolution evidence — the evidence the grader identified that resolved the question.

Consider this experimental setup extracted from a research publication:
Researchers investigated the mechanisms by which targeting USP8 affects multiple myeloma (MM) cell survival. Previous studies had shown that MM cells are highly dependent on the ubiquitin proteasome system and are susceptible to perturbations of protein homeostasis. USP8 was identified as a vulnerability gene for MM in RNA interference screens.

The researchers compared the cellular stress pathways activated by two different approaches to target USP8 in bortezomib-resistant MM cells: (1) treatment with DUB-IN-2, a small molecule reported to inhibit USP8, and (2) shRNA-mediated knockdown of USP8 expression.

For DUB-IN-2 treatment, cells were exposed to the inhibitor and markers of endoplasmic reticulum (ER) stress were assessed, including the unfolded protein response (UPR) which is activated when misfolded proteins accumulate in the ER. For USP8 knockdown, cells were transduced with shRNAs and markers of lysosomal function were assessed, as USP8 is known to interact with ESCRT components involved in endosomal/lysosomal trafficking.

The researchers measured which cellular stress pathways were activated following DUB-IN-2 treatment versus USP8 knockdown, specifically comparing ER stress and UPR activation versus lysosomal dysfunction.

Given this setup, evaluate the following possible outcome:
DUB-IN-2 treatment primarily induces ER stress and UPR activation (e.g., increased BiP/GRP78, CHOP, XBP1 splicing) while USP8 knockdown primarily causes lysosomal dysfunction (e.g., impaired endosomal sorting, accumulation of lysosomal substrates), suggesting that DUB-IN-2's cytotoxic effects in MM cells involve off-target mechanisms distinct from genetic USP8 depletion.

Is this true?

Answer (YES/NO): YES